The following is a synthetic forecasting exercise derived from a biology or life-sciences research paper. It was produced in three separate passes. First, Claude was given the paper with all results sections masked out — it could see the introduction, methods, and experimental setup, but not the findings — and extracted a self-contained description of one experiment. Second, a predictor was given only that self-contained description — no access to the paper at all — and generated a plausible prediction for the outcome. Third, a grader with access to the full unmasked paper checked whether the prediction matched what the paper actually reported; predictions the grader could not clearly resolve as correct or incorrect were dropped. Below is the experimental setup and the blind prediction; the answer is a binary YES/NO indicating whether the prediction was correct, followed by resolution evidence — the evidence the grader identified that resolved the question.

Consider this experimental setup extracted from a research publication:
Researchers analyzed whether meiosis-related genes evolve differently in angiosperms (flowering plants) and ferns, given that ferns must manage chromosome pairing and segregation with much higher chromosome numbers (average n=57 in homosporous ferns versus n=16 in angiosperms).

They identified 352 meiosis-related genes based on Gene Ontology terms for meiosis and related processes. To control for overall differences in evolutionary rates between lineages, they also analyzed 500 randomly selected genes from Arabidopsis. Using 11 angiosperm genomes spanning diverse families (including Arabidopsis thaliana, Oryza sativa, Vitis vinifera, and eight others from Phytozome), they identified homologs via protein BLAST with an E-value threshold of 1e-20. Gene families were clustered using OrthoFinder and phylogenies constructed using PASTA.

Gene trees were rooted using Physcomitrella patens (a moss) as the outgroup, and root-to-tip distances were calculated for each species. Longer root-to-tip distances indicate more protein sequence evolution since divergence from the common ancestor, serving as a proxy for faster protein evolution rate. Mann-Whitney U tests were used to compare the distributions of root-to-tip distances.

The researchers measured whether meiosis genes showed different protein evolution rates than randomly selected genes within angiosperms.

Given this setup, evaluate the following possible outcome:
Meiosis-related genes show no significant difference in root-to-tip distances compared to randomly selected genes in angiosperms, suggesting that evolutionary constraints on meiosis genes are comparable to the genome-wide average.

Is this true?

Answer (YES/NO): NO